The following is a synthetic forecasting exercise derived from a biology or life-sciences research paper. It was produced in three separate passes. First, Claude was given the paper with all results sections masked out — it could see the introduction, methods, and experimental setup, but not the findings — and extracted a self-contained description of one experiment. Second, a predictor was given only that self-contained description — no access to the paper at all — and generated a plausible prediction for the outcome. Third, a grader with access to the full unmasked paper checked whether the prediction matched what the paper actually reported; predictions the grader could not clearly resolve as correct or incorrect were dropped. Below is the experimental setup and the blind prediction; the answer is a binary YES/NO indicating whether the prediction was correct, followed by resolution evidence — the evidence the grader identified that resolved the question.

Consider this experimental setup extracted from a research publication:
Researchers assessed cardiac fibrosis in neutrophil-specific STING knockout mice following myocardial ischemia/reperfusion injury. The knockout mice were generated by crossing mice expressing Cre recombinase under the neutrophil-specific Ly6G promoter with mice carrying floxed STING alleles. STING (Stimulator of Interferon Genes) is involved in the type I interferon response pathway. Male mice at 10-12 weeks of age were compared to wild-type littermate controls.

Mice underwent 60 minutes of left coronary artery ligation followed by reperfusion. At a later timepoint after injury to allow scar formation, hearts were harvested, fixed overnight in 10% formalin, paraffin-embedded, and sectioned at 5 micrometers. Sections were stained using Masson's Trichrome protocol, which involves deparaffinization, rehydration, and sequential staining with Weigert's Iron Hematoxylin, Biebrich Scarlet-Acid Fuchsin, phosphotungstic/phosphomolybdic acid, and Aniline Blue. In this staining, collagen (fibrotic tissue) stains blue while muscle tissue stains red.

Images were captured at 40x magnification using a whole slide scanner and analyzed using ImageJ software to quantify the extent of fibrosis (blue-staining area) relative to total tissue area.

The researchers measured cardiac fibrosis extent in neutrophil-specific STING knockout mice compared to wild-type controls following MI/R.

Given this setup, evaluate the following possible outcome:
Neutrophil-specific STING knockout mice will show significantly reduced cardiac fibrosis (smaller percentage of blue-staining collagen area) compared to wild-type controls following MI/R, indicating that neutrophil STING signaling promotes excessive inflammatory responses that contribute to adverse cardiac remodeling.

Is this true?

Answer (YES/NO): NO